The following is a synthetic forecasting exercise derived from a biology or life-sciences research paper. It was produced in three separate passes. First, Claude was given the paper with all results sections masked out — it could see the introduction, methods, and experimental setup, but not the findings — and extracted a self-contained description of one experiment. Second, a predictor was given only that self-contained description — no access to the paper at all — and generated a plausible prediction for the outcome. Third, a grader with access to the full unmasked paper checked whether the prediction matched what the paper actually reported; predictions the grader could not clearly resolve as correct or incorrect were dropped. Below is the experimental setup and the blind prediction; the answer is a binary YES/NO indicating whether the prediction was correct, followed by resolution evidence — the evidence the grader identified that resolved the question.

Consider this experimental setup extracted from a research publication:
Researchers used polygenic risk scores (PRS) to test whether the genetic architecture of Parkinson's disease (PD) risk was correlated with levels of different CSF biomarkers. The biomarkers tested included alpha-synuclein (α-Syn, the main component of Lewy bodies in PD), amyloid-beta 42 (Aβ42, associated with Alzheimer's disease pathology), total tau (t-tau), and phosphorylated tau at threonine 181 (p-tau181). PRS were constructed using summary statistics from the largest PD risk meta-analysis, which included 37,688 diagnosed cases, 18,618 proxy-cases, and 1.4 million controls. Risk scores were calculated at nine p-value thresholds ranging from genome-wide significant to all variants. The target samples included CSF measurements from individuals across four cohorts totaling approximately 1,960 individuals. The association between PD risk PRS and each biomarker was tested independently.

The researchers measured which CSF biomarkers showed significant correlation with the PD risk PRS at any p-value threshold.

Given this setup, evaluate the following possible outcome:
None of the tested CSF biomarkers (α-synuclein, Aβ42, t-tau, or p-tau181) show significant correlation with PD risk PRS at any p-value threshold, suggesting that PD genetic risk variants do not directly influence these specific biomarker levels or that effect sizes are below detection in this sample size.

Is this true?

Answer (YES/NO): NO